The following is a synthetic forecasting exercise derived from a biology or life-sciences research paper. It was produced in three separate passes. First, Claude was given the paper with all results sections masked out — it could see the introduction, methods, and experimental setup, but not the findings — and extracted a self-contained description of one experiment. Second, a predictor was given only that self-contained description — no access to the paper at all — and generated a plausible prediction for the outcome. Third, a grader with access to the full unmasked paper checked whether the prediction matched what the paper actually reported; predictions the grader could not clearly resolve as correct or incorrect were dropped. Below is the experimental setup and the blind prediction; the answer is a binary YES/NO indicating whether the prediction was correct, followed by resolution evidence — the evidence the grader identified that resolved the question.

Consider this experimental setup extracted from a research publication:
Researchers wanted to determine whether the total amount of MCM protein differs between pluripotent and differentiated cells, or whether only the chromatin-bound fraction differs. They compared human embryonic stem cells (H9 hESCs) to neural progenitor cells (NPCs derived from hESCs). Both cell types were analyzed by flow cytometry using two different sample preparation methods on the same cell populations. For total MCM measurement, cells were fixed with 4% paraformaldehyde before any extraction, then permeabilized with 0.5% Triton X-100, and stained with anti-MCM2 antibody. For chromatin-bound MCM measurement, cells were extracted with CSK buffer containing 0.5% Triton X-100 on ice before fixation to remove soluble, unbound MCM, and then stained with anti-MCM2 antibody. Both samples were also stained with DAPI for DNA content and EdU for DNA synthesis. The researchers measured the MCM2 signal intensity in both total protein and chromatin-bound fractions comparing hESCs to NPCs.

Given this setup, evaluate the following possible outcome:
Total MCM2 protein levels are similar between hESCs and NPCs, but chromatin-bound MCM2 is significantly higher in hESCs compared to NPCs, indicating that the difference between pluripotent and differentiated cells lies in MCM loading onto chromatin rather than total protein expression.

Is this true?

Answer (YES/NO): NO